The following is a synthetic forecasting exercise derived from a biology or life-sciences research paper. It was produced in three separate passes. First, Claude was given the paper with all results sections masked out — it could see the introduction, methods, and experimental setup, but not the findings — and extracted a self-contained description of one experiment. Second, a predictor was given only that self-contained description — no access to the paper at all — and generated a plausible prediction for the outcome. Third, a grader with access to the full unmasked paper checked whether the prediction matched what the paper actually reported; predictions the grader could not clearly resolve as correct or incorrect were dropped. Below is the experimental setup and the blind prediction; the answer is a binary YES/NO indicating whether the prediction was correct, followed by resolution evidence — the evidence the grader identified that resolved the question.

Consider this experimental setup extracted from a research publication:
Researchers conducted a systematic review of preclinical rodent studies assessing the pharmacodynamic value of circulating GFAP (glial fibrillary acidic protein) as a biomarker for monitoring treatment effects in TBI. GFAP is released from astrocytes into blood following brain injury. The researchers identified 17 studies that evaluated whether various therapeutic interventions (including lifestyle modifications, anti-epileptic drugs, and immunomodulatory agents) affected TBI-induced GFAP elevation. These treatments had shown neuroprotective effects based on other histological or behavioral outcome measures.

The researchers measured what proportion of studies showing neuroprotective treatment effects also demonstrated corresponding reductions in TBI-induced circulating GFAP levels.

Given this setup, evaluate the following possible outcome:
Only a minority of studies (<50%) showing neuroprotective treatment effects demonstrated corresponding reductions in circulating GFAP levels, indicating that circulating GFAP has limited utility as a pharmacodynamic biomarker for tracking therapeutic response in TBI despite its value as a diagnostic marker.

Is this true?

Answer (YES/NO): NO